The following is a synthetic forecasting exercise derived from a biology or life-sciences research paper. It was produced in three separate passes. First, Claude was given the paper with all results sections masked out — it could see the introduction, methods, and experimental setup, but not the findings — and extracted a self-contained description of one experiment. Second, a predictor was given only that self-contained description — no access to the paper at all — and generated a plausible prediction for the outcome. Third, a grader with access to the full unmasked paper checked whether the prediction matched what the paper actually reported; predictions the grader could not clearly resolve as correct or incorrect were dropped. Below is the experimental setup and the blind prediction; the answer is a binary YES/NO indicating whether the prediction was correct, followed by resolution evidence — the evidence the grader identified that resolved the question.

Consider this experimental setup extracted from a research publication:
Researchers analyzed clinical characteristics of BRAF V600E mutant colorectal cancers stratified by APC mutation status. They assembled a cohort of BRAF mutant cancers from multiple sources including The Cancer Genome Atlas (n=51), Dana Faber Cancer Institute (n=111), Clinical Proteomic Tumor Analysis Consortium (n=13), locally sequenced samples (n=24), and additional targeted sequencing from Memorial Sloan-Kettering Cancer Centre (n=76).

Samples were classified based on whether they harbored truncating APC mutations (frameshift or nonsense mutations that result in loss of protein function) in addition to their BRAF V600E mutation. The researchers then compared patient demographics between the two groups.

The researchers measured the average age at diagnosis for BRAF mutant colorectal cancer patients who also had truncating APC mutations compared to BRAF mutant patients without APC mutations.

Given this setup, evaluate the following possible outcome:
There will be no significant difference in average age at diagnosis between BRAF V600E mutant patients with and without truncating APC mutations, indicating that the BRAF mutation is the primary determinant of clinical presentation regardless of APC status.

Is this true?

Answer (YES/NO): NO